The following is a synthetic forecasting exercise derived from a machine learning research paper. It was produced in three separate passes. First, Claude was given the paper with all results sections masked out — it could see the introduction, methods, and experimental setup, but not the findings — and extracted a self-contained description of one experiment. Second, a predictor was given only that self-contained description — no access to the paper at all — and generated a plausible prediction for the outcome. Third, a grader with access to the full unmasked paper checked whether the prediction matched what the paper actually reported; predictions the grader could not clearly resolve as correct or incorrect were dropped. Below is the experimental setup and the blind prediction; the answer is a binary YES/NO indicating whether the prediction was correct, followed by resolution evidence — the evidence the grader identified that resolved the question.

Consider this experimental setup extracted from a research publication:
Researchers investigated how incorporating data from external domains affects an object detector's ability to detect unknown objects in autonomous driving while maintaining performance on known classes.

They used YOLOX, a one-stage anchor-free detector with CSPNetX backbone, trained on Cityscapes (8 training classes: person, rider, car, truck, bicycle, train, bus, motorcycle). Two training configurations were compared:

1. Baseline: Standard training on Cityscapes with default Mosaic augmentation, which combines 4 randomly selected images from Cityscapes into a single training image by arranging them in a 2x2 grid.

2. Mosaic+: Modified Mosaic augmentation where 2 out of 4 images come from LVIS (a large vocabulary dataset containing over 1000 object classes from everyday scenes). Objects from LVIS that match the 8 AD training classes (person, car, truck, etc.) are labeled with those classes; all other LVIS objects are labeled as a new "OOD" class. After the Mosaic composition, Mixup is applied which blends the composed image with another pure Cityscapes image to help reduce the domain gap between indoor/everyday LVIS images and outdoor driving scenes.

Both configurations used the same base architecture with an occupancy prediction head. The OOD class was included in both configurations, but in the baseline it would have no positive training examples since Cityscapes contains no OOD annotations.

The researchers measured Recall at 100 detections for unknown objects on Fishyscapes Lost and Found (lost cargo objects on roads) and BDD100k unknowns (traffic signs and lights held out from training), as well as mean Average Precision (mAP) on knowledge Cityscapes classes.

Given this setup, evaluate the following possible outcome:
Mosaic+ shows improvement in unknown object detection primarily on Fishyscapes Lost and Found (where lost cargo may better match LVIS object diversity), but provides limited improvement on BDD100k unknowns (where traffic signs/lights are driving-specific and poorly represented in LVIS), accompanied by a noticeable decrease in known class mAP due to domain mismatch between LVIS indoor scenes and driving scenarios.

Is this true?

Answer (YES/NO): NO